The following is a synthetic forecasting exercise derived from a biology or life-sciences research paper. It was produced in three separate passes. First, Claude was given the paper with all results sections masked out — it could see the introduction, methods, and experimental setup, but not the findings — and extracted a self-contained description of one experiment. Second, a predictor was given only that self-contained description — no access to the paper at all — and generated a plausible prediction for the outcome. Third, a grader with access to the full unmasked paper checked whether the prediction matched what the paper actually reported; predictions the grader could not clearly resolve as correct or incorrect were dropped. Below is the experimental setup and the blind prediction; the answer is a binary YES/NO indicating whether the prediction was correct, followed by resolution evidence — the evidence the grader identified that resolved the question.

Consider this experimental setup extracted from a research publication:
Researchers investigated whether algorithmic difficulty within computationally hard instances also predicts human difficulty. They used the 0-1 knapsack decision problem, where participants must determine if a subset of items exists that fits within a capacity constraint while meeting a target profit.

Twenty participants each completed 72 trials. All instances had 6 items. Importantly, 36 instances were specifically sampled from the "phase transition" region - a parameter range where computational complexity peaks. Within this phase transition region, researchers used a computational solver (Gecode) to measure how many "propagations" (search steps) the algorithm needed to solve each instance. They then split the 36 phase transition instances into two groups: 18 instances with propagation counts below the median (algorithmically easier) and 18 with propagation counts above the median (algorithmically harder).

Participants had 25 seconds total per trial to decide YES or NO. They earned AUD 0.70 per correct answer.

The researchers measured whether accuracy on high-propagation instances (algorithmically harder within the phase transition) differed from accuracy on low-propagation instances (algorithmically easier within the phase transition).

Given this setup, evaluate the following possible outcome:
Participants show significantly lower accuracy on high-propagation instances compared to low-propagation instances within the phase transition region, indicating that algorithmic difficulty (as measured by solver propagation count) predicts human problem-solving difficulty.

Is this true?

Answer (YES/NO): YES